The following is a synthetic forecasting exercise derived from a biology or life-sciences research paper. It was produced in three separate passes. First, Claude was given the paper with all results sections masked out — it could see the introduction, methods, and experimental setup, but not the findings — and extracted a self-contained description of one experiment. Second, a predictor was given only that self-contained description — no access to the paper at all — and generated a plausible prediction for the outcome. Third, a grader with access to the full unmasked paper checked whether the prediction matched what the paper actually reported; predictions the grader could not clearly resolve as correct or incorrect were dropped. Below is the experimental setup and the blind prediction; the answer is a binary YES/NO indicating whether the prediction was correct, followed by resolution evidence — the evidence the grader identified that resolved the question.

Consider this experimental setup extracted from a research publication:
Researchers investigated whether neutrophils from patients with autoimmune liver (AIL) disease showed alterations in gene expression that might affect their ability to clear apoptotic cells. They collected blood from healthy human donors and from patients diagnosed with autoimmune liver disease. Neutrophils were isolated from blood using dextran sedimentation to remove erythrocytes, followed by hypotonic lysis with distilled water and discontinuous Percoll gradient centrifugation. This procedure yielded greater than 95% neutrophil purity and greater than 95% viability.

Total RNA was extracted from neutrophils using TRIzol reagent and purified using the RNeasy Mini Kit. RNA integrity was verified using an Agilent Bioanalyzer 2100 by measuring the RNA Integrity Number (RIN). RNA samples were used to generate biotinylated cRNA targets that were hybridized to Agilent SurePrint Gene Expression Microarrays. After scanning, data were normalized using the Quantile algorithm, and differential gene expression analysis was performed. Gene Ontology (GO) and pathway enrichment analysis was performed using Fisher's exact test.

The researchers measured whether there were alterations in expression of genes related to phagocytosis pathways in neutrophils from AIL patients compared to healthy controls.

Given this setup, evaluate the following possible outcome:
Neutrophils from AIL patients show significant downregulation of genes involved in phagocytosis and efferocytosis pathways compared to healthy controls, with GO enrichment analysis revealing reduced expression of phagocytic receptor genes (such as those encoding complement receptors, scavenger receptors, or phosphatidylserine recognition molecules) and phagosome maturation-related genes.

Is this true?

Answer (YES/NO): NO